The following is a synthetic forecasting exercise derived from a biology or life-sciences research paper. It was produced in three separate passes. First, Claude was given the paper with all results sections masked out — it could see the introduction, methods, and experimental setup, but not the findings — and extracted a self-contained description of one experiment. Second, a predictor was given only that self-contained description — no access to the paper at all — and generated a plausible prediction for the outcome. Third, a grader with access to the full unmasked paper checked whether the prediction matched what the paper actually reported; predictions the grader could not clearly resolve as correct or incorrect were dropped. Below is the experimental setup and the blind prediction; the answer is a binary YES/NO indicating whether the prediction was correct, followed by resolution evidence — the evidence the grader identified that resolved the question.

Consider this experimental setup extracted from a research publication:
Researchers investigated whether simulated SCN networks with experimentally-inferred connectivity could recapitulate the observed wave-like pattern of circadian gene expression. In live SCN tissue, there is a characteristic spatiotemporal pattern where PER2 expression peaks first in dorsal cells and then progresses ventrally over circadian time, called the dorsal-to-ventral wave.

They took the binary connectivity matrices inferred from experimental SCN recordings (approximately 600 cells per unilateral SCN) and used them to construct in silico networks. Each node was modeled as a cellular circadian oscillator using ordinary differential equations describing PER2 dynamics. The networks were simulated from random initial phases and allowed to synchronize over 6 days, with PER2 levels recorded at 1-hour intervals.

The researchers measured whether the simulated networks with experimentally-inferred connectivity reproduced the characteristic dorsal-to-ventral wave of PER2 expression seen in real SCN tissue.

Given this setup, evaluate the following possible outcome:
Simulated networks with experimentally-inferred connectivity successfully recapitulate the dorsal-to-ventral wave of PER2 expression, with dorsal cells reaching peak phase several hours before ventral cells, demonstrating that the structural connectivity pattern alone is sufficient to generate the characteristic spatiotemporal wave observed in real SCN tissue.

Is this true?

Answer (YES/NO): NO